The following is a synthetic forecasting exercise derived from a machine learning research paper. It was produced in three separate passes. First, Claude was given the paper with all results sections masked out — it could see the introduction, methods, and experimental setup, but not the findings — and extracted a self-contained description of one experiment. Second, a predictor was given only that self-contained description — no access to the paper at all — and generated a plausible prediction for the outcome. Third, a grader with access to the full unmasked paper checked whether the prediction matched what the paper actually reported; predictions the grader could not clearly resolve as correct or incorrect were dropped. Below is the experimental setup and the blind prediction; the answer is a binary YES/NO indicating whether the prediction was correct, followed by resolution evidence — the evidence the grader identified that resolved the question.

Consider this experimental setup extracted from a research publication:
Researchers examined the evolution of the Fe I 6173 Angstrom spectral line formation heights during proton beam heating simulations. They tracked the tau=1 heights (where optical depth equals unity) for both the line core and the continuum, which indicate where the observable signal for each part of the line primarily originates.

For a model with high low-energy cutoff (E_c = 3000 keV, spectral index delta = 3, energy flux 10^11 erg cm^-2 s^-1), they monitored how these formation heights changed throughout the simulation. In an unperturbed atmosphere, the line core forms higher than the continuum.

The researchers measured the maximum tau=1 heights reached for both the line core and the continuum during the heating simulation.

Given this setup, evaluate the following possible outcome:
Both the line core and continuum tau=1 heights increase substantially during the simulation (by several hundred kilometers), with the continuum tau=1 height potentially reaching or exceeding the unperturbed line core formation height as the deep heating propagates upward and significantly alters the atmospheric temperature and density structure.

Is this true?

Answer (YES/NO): NO